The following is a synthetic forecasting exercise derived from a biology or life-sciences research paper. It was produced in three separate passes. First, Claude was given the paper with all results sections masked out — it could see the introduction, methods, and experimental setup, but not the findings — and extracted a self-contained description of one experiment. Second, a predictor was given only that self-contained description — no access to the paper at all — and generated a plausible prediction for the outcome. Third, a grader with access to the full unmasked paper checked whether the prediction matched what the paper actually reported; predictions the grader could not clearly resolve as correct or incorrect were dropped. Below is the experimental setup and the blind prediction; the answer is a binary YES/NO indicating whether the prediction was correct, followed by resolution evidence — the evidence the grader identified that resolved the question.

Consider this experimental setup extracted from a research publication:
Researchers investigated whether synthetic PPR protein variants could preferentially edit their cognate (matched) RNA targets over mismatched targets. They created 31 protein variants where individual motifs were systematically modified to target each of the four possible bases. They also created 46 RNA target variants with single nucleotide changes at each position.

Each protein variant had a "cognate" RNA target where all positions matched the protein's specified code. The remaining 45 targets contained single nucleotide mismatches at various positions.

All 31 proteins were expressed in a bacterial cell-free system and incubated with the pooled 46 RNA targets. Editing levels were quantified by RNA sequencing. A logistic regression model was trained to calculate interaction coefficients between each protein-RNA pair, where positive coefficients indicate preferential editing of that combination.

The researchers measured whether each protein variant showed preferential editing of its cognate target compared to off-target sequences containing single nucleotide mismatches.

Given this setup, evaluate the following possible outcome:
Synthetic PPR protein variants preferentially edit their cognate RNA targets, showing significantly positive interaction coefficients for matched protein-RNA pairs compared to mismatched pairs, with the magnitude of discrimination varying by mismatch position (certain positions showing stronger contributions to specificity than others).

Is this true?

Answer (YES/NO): YES